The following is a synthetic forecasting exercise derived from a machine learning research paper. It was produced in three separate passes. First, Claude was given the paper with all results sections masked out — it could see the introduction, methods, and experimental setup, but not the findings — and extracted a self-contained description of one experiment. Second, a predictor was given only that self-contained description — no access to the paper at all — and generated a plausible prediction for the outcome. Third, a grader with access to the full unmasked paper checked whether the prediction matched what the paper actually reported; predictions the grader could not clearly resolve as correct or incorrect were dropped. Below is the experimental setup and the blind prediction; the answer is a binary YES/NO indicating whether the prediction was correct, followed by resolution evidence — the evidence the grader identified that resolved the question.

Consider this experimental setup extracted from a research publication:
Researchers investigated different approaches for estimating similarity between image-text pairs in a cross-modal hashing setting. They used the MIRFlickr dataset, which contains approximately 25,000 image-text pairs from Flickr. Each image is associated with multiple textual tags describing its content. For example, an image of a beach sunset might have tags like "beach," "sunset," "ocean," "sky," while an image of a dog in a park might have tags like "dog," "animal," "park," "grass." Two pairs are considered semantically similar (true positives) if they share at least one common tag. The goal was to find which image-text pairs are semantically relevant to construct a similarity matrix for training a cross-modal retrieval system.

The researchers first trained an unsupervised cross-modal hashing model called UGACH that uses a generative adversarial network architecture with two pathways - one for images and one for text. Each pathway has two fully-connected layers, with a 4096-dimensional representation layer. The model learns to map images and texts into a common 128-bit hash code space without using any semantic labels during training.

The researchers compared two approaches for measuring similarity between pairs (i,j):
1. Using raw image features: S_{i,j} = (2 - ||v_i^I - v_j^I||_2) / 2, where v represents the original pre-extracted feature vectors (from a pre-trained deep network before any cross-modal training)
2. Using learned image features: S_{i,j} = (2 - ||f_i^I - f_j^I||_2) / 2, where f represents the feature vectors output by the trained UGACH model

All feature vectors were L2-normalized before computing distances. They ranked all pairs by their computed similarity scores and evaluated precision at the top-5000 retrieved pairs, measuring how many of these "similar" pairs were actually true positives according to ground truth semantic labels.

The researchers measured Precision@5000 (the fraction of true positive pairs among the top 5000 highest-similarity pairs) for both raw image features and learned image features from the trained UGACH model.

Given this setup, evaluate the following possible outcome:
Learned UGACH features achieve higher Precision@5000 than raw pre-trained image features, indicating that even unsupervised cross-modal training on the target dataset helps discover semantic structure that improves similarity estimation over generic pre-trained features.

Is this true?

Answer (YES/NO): YES